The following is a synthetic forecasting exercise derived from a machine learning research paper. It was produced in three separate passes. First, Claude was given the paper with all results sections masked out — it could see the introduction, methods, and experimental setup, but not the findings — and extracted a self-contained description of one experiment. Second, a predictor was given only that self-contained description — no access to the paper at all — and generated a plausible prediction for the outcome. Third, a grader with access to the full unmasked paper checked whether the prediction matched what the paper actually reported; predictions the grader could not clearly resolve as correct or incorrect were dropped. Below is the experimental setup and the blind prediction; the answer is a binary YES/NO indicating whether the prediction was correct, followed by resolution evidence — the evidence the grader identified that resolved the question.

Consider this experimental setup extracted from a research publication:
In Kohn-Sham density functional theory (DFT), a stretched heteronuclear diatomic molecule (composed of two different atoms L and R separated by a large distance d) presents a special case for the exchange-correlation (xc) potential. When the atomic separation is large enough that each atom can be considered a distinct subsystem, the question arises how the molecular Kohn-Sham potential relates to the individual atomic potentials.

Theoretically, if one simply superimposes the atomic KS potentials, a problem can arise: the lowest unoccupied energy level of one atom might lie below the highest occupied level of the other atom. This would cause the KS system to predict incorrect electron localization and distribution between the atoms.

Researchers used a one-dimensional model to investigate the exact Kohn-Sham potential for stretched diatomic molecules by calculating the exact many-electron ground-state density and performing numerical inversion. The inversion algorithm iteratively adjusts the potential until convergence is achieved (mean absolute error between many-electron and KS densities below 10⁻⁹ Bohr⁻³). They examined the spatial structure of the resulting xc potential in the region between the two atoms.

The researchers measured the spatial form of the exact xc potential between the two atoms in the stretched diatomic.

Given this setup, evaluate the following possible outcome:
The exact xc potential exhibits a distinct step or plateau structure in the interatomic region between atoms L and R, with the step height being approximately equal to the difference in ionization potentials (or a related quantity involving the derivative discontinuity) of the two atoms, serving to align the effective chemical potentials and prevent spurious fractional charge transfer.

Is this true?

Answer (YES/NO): YES